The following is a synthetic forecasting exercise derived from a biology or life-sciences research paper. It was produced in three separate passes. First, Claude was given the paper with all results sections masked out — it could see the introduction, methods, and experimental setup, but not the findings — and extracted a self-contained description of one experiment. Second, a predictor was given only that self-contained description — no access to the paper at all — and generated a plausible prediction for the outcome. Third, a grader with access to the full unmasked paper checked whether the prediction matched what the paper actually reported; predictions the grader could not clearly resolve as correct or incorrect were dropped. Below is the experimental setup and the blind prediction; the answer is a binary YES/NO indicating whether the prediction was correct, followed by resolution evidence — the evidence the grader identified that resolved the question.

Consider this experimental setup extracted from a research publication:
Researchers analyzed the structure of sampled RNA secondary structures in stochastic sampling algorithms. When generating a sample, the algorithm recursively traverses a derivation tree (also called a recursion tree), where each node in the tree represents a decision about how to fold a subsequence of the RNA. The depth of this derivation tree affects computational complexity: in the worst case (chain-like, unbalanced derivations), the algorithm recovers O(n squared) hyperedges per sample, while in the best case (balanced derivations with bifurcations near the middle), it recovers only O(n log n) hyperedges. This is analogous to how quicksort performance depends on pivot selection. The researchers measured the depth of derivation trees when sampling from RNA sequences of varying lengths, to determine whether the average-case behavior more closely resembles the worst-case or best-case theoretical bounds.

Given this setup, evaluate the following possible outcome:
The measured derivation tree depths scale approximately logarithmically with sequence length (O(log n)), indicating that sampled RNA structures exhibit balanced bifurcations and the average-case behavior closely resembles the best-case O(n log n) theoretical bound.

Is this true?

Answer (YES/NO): YES